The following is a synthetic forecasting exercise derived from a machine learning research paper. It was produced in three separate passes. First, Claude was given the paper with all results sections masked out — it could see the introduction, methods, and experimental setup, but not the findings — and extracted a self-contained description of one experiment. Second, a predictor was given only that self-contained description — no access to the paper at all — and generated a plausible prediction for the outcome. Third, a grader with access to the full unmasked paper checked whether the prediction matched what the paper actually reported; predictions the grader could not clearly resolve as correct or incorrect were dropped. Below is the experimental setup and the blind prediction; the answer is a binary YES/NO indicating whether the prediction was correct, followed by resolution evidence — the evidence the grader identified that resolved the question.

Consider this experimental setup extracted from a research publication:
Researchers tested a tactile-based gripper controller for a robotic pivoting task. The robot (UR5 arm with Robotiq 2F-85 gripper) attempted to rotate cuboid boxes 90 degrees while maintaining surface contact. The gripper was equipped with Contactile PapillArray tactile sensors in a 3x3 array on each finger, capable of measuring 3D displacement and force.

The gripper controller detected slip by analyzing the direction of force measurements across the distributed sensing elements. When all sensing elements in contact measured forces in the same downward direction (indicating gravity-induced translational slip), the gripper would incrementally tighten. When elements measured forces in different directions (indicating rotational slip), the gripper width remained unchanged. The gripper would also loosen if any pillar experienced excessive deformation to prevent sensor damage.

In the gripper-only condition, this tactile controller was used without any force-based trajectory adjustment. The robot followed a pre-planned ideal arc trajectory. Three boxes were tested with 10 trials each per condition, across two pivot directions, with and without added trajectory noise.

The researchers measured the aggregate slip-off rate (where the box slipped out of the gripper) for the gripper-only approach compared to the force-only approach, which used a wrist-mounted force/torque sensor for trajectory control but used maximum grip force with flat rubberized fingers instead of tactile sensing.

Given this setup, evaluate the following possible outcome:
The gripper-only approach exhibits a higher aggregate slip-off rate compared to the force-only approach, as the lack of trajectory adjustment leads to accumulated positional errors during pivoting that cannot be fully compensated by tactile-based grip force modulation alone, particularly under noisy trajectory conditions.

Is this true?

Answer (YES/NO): YES